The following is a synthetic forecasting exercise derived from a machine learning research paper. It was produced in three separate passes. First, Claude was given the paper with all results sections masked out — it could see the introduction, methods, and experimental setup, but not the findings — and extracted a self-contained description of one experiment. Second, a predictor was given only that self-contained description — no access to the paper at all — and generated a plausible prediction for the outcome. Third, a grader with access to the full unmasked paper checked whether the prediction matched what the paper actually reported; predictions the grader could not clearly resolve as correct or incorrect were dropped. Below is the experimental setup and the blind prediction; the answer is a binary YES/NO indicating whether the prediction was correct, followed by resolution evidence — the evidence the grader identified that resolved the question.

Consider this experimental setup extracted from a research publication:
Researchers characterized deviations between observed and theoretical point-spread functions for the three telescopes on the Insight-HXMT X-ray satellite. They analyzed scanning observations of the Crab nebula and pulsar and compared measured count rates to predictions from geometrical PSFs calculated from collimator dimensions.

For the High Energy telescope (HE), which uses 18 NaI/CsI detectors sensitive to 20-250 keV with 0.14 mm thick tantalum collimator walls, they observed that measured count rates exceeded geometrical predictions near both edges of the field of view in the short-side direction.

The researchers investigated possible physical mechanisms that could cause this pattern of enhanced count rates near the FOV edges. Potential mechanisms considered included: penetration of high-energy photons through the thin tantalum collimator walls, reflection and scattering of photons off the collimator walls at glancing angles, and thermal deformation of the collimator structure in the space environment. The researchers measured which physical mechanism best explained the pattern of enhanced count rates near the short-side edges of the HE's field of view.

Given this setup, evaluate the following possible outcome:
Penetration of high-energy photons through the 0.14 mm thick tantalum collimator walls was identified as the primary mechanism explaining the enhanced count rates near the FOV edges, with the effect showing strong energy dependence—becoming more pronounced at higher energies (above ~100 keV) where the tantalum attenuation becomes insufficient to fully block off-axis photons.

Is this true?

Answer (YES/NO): NO